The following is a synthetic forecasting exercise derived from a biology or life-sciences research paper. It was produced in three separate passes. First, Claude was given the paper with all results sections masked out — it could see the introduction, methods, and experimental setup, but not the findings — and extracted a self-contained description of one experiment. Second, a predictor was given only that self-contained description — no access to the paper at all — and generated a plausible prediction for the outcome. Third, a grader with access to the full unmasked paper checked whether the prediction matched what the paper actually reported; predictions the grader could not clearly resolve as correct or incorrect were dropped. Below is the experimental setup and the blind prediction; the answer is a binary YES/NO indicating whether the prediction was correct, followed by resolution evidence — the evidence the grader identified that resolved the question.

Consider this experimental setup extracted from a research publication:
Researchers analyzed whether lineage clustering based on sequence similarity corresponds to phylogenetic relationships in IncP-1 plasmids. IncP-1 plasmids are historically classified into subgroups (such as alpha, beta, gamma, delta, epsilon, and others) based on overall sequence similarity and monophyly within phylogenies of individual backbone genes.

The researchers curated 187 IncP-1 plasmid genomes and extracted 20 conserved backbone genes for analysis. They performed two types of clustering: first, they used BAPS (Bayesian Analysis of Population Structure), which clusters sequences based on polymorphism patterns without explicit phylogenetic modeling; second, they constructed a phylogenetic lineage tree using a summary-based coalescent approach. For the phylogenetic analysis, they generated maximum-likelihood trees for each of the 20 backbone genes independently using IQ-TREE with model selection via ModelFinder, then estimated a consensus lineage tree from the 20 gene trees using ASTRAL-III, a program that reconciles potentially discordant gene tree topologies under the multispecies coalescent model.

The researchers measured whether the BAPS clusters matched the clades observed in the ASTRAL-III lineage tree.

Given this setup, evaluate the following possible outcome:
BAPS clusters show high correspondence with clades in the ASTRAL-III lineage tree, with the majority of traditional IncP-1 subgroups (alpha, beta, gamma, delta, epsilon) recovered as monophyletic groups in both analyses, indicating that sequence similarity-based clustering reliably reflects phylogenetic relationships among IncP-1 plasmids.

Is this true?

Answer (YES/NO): YES